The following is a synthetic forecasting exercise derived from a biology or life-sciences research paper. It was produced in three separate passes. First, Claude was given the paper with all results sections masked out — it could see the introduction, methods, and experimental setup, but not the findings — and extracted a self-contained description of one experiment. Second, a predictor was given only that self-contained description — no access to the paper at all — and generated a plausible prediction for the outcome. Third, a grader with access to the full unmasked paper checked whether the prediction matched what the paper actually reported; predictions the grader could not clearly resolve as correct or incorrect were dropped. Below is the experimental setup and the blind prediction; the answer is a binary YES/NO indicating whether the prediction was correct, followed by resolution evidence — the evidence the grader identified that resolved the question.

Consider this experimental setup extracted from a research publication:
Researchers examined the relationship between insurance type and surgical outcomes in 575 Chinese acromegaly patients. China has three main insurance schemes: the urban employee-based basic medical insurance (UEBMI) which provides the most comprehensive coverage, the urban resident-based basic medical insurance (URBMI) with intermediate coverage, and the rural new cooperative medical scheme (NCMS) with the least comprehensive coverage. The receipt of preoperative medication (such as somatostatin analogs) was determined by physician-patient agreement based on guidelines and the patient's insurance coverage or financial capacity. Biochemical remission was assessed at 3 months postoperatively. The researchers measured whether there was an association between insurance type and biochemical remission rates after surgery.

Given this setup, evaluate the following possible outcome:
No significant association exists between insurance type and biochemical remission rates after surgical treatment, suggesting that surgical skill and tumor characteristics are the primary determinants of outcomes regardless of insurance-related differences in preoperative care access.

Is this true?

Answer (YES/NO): YES